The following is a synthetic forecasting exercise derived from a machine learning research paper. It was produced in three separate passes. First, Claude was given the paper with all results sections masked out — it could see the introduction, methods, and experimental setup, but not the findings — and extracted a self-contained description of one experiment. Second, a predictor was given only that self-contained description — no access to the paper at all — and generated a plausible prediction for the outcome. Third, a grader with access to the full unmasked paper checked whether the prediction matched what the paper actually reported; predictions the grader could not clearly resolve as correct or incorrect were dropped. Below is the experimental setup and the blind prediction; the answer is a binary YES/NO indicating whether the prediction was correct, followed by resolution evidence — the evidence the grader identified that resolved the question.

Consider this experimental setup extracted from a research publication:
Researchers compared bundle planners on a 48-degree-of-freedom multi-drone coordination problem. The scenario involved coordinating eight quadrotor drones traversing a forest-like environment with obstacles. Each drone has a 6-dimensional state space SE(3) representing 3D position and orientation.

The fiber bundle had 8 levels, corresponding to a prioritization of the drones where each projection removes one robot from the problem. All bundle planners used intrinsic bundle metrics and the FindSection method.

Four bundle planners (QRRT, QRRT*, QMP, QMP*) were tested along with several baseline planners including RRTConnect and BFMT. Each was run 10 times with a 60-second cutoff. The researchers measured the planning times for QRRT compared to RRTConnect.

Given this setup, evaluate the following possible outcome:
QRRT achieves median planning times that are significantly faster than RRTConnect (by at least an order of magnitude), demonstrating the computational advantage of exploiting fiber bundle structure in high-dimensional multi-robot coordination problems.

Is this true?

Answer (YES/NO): NO